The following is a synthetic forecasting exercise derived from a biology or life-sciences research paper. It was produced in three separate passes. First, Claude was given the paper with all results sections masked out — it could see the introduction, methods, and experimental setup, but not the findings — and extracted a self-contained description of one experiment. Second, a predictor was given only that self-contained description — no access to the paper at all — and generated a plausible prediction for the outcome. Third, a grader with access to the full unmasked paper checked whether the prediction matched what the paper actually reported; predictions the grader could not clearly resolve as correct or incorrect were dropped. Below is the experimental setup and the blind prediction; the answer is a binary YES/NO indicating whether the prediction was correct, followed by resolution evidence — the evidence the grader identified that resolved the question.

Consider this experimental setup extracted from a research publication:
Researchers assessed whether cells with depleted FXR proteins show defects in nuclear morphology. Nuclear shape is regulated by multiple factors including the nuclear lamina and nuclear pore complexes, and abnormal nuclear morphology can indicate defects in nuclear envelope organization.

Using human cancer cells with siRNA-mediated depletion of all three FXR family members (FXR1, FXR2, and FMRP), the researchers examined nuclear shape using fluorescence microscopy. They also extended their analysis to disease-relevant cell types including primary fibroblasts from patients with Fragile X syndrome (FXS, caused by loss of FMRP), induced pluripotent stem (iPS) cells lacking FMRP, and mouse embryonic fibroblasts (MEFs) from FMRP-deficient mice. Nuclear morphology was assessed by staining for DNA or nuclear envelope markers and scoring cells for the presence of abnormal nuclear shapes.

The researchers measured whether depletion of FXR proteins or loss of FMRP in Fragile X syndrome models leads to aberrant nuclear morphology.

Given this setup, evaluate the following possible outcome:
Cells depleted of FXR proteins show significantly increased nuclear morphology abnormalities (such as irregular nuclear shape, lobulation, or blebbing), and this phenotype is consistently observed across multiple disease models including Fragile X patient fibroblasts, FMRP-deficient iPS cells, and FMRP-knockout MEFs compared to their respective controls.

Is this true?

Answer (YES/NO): NO